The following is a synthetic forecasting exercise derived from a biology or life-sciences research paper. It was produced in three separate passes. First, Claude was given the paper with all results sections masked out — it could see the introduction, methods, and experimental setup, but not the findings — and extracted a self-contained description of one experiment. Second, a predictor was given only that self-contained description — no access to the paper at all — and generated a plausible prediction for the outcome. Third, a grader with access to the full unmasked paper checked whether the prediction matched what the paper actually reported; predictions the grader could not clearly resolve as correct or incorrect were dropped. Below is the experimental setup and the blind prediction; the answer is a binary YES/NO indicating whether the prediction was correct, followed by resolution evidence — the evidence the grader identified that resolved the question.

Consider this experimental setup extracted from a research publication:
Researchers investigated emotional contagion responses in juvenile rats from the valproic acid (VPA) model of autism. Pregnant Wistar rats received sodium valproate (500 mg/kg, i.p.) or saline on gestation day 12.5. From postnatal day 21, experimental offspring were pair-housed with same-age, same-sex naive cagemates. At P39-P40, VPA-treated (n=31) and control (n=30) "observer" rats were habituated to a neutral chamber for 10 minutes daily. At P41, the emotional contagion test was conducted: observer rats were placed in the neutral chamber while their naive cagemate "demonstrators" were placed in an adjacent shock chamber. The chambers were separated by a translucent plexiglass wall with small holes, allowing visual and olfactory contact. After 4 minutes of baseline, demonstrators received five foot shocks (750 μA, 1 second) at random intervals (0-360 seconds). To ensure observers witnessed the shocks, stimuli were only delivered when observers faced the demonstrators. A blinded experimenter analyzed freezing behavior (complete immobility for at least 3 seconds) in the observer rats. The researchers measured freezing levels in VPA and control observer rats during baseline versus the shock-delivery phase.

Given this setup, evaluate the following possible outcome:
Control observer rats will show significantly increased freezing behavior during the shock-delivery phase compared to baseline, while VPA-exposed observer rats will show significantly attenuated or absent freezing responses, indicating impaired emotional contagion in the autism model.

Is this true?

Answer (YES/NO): NO